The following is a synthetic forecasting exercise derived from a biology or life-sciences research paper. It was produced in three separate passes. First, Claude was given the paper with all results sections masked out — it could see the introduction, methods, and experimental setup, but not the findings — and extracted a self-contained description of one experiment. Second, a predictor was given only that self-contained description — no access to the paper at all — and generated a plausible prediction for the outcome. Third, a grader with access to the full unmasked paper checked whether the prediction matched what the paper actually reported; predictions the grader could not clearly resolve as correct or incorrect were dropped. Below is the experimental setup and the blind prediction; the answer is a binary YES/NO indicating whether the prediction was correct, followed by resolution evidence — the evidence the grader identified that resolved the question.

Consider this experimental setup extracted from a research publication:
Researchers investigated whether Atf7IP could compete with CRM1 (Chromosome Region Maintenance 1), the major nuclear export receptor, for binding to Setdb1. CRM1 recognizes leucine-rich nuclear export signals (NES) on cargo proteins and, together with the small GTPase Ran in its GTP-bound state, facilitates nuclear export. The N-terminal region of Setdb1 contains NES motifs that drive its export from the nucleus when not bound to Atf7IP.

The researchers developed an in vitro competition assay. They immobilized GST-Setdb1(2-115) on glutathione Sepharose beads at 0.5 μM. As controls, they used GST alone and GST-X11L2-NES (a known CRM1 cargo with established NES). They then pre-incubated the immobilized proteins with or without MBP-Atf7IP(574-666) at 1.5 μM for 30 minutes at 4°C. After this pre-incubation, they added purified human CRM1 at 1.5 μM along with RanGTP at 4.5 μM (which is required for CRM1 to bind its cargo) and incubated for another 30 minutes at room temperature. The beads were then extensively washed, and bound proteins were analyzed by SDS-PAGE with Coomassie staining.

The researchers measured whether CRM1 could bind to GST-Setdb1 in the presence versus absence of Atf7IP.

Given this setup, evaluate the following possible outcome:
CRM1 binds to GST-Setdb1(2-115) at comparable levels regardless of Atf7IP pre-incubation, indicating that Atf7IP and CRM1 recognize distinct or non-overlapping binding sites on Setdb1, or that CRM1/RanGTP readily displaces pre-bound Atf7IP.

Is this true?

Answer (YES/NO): NO